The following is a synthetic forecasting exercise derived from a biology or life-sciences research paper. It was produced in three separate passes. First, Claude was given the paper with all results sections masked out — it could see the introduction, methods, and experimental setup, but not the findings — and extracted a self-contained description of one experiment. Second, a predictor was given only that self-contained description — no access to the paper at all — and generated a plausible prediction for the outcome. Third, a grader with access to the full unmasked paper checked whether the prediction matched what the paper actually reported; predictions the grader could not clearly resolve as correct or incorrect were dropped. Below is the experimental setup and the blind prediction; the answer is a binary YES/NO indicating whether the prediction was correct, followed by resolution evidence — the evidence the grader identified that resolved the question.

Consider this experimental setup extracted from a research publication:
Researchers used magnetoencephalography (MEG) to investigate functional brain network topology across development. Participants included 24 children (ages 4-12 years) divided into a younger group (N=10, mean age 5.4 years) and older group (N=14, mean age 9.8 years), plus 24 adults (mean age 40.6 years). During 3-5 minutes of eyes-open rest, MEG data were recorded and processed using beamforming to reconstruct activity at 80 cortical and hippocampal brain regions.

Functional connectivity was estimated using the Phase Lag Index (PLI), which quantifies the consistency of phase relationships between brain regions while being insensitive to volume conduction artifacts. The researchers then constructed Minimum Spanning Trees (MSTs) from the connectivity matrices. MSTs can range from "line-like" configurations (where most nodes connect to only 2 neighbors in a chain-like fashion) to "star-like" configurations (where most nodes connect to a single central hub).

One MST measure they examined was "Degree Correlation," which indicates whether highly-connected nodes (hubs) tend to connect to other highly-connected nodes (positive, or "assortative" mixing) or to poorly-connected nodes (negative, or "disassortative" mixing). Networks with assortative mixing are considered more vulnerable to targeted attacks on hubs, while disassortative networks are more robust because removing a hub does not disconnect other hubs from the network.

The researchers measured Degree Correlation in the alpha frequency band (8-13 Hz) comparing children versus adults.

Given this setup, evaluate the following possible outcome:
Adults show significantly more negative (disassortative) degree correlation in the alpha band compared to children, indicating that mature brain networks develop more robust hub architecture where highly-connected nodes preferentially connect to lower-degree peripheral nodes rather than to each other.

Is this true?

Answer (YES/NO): NO